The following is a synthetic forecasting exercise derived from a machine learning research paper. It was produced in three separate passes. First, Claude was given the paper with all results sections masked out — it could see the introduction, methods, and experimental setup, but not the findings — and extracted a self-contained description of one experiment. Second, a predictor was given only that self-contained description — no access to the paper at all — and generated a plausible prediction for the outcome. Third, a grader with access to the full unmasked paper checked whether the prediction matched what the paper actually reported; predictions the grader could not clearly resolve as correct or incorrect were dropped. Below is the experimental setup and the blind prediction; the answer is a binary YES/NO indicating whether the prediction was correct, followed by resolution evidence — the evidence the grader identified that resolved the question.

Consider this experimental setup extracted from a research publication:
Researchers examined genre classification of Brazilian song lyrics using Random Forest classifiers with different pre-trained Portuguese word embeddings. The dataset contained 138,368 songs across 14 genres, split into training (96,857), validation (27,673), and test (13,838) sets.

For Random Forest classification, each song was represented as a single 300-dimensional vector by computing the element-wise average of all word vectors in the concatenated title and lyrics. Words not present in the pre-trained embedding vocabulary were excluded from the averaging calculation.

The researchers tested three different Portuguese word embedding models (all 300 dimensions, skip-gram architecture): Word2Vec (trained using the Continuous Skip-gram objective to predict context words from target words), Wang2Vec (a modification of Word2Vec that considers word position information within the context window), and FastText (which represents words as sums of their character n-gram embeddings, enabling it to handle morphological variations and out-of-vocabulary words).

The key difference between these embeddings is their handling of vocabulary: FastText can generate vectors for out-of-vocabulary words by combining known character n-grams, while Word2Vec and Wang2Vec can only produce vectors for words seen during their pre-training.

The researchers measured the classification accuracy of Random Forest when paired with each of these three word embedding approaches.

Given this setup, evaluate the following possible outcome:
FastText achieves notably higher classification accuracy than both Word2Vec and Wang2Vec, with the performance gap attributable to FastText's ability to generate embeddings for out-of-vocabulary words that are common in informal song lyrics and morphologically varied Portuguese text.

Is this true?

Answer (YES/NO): NO